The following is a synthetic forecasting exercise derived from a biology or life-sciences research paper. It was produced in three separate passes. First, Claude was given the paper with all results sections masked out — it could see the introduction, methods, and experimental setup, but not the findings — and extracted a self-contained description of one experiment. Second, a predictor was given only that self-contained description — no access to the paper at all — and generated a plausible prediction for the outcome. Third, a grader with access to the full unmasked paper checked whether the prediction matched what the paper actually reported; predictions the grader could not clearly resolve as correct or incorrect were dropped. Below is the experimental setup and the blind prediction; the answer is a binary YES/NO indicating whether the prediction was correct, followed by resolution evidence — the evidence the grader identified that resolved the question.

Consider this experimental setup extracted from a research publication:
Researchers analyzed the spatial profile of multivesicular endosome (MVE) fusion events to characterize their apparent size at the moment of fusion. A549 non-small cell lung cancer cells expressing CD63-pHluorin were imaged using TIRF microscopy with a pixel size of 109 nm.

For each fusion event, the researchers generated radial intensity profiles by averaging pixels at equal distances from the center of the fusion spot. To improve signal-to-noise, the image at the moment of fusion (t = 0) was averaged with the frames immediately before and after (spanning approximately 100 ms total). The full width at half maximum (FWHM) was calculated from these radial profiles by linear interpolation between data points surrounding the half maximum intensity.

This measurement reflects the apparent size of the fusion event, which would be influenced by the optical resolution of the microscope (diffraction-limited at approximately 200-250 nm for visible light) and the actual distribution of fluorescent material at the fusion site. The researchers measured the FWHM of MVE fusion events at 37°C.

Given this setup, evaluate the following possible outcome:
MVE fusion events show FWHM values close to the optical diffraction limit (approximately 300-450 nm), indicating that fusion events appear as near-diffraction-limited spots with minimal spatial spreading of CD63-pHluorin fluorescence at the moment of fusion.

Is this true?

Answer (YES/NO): YES